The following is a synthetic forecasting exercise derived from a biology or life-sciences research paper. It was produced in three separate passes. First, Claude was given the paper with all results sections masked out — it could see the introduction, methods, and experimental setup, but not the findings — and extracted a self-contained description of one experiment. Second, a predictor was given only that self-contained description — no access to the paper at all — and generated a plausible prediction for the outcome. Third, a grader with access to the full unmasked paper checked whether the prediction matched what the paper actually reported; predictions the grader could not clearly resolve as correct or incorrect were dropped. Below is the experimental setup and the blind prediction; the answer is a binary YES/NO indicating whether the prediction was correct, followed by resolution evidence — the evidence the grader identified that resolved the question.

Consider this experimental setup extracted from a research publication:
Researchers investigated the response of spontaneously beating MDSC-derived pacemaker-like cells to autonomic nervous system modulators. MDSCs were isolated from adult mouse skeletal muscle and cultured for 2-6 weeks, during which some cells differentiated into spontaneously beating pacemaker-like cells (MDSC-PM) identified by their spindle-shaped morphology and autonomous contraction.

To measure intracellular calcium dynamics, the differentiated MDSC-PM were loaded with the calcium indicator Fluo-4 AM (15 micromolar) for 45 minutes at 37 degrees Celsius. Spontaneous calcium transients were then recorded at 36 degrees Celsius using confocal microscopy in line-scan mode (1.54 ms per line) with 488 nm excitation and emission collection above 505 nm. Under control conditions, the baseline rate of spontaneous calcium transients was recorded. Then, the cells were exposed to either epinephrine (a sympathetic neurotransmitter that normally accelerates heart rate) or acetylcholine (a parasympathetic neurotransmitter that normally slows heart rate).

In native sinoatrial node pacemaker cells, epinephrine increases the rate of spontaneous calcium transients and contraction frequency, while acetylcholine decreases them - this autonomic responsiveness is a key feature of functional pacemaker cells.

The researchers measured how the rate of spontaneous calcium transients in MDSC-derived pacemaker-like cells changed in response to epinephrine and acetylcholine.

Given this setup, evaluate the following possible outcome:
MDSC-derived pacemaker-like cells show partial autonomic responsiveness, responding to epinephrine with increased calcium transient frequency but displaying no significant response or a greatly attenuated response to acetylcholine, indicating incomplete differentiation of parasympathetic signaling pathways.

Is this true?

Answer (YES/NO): NO